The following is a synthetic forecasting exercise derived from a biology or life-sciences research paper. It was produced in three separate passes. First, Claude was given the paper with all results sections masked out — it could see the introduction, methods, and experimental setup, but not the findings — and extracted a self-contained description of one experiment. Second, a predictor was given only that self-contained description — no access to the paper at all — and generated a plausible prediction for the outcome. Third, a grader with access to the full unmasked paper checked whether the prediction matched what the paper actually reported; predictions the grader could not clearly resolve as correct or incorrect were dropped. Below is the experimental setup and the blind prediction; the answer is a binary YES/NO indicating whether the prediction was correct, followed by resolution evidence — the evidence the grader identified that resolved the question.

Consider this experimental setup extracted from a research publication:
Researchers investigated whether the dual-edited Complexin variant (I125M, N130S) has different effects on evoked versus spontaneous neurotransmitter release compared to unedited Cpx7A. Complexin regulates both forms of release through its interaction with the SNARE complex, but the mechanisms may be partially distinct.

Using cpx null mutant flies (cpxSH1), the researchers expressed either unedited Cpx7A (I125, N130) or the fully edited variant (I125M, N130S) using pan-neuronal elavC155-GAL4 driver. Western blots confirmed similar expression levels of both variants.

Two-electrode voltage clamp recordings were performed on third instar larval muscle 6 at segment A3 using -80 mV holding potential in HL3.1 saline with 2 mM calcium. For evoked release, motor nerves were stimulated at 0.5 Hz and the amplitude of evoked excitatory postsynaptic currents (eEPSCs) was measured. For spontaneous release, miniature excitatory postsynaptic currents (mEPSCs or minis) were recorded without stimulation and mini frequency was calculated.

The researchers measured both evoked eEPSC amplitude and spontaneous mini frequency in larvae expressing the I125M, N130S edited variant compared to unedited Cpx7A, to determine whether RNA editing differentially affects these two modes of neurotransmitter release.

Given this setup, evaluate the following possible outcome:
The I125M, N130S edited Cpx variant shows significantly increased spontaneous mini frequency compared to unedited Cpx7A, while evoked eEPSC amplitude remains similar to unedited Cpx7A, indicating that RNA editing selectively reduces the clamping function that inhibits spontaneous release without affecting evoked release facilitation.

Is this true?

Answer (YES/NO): NO